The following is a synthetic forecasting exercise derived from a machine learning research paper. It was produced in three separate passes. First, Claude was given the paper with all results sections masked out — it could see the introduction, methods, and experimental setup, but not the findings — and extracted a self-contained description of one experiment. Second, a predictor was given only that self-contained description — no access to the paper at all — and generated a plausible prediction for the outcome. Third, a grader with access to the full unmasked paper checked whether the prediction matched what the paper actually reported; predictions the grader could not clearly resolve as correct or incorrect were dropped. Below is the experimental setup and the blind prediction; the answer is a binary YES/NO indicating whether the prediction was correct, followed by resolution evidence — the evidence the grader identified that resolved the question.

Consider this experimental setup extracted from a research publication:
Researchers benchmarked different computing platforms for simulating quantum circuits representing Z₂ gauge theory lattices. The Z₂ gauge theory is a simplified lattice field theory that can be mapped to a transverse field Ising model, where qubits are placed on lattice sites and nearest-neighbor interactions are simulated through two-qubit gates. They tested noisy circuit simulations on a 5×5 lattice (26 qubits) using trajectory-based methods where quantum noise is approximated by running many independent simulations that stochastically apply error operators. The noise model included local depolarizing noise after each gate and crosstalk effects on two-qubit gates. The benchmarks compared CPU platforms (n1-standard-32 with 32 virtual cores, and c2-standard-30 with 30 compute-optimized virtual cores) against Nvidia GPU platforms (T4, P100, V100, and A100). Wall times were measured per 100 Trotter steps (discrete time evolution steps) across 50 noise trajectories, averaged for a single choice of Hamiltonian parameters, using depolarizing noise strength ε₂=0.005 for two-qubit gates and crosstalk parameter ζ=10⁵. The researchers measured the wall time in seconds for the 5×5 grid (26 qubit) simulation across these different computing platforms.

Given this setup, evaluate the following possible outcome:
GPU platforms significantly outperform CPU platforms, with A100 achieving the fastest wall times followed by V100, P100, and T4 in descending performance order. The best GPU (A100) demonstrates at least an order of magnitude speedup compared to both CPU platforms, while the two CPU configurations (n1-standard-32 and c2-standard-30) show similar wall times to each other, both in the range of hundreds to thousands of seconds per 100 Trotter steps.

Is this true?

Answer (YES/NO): NO